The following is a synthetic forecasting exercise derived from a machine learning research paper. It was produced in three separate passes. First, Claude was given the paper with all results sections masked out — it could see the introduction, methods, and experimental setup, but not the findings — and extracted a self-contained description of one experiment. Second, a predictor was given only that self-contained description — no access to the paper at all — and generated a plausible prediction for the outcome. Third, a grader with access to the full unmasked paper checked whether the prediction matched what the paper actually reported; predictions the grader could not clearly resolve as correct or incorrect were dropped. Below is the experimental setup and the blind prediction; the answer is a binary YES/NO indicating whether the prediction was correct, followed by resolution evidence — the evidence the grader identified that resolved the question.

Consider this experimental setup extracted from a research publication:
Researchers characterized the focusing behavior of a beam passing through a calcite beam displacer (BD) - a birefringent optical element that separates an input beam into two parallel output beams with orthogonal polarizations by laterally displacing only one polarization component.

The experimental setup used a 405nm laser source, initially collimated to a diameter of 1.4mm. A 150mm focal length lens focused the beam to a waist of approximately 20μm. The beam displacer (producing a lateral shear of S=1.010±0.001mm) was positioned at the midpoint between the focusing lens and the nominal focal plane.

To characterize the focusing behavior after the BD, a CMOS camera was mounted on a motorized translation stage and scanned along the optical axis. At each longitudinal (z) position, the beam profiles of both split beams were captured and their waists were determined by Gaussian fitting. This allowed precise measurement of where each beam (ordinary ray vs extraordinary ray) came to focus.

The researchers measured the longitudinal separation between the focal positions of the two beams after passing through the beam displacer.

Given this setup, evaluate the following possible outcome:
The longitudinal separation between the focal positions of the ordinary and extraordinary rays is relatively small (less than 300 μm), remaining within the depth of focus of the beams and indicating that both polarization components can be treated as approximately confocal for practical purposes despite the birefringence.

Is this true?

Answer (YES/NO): NO